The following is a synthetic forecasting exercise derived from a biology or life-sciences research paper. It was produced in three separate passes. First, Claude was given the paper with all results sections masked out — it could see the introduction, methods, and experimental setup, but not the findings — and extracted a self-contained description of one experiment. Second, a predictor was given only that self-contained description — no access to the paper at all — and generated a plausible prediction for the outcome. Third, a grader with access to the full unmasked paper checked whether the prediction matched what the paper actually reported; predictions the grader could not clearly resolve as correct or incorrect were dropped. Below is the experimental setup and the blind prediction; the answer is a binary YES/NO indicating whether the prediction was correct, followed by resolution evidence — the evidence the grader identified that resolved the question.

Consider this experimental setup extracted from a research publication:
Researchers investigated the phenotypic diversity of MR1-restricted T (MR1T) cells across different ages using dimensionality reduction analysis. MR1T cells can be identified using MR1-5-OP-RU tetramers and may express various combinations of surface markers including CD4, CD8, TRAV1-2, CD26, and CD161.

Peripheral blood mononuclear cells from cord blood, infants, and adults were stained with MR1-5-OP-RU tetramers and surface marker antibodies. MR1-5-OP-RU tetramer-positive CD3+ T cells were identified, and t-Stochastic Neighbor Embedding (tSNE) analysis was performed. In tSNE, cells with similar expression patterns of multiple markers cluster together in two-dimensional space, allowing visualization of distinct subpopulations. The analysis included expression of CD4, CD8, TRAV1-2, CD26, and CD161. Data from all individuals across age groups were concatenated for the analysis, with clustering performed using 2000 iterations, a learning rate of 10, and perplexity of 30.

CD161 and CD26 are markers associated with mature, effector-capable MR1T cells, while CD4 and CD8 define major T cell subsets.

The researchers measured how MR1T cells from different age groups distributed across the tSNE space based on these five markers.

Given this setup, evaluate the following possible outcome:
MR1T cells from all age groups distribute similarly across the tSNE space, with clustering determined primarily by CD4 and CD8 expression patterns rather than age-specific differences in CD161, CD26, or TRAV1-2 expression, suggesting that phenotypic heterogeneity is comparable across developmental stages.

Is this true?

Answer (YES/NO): NO